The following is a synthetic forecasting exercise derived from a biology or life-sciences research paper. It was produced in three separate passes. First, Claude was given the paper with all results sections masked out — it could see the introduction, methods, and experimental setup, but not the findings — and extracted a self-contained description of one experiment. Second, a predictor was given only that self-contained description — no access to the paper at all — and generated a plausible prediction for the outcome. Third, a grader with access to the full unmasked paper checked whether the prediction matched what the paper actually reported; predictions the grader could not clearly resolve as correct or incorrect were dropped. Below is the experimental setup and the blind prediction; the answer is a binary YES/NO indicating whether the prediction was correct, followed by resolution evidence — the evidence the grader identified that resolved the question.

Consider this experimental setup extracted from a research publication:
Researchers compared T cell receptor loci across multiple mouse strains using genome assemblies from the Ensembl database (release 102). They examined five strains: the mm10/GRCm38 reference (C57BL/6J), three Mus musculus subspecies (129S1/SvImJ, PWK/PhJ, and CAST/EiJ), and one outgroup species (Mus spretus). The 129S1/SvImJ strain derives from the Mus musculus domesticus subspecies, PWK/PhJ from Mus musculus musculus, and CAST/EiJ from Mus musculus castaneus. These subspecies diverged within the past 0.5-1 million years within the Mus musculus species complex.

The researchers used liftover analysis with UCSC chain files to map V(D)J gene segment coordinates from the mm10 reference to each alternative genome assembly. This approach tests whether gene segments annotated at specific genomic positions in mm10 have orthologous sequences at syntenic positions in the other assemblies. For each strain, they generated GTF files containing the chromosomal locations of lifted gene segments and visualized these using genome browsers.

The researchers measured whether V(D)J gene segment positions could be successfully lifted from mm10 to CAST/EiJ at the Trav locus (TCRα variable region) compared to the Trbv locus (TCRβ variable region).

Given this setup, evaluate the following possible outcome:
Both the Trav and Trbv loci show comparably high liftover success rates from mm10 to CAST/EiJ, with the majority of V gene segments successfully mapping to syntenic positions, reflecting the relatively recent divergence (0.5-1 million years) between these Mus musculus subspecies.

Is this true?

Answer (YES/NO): NO